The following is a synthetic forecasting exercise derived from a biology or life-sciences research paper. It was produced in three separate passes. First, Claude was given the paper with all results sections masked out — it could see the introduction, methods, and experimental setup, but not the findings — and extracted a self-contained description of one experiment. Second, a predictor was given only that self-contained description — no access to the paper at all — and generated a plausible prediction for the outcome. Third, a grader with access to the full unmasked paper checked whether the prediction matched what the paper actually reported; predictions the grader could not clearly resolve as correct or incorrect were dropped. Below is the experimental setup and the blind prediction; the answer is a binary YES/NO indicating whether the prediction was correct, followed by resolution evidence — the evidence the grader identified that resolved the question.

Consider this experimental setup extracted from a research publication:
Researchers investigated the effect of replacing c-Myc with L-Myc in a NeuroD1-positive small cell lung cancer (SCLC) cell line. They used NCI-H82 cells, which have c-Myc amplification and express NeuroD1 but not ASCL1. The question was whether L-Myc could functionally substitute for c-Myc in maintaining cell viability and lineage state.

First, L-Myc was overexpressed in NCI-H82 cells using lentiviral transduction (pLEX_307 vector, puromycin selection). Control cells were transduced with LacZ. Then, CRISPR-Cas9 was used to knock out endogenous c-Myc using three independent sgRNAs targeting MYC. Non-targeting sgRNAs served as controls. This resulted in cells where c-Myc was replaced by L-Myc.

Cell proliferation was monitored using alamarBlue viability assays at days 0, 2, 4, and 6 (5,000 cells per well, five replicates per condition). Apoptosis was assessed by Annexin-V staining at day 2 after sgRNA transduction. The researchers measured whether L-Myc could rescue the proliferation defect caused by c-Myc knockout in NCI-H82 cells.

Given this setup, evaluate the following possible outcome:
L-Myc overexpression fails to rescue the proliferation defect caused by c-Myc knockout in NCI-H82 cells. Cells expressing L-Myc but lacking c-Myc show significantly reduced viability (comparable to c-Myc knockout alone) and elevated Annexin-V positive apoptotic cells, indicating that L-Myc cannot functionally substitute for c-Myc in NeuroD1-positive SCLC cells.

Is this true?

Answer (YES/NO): NO